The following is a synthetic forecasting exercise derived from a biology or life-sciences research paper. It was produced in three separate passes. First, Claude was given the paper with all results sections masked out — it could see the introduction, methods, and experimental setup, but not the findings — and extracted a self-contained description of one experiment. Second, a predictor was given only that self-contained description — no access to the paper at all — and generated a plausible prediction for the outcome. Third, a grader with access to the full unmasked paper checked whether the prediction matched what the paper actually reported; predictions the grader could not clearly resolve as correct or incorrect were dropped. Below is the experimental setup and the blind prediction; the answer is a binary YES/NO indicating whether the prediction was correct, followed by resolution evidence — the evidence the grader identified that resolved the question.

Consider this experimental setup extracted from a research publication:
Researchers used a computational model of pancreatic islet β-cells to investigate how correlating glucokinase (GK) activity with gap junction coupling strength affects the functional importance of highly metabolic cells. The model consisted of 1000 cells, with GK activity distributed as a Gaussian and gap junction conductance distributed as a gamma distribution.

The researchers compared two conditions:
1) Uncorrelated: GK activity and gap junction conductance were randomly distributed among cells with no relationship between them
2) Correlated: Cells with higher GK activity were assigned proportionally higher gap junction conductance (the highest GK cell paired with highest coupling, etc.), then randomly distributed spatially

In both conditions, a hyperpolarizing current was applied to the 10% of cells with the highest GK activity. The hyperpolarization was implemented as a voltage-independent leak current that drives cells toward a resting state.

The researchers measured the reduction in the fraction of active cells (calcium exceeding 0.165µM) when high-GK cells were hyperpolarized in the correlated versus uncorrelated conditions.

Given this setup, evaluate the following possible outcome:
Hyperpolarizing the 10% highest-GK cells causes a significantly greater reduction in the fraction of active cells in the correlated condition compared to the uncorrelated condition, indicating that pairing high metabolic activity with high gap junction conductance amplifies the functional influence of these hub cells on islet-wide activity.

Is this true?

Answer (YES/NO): NO